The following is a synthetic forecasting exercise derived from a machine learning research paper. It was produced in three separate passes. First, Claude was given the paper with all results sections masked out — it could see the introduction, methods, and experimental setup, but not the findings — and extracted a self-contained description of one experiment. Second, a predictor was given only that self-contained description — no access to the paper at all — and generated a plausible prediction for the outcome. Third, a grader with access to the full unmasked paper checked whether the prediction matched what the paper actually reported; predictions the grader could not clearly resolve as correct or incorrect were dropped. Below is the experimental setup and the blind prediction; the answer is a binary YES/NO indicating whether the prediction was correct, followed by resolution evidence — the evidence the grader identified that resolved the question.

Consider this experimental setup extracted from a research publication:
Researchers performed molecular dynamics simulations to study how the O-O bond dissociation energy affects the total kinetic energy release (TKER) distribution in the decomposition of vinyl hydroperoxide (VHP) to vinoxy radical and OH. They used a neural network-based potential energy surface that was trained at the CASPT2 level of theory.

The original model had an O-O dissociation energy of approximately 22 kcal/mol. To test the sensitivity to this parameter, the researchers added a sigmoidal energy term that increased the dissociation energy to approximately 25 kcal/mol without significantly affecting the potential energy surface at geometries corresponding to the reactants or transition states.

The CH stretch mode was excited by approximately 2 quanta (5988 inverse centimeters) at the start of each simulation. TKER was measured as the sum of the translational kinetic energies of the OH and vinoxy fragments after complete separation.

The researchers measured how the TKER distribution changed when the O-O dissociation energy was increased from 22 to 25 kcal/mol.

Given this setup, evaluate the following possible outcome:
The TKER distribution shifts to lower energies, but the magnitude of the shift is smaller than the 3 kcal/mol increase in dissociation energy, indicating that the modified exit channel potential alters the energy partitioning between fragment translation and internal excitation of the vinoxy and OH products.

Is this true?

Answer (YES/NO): NO